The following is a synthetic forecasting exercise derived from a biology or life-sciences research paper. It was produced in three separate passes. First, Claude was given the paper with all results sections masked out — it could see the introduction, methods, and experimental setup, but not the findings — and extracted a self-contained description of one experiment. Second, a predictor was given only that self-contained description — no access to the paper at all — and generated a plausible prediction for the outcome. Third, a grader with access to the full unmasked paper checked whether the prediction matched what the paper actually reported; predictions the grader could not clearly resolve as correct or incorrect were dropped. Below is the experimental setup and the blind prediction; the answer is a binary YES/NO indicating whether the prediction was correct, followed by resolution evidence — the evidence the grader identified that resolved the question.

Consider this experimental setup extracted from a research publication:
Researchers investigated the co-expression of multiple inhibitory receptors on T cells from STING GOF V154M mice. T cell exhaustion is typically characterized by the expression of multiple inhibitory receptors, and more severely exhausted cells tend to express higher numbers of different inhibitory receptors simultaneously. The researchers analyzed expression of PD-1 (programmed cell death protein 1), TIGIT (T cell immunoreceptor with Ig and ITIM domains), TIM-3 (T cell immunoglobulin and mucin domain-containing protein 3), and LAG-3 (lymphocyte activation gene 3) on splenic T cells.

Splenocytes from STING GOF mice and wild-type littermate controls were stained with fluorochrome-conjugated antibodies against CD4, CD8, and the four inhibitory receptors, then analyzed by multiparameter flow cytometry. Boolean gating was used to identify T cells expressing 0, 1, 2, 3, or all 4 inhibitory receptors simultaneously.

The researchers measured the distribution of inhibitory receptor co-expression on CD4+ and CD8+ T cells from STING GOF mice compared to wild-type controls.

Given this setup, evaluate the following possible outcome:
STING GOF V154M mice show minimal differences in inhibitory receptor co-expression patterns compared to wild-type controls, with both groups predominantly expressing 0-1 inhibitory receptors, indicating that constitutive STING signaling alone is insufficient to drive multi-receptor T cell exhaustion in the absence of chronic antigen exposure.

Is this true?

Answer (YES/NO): NO